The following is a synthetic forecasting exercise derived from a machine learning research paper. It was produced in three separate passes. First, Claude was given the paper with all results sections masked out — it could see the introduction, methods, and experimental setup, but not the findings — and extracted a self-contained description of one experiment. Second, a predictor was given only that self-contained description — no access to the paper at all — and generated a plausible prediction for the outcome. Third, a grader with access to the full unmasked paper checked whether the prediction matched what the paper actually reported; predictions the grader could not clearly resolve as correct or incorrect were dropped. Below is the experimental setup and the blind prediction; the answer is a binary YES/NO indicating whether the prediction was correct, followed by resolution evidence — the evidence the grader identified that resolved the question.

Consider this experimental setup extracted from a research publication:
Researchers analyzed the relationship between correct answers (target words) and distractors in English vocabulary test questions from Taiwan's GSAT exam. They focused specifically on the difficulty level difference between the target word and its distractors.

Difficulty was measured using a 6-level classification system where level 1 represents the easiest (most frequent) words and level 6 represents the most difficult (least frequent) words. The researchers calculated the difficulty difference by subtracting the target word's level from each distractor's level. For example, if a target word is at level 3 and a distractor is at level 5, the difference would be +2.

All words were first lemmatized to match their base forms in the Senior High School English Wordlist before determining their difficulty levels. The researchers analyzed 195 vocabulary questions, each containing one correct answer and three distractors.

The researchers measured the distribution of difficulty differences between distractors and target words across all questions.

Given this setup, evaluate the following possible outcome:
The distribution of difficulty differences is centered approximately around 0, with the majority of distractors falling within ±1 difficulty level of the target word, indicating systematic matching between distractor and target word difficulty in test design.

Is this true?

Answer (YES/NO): NO